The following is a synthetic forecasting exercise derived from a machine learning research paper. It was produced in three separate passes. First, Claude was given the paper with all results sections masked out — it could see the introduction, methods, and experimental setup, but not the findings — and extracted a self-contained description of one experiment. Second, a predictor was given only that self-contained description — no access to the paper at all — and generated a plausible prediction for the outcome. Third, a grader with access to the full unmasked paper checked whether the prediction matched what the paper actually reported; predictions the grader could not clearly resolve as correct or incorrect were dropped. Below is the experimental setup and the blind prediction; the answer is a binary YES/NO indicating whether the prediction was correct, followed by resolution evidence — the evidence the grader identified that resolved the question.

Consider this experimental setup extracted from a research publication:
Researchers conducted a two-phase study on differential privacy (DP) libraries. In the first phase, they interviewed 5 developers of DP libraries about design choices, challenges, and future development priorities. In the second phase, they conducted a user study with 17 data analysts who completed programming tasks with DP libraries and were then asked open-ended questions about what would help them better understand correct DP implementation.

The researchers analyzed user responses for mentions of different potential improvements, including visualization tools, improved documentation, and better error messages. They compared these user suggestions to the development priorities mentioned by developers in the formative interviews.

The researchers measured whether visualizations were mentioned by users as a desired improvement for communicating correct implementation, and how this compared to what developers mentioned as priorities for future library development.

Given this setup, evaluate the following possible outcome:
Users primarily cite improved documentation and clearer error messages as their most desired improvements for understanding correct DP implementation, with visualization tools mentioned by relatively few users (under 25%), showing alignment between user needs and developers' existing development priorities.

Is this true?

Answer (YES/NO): NO